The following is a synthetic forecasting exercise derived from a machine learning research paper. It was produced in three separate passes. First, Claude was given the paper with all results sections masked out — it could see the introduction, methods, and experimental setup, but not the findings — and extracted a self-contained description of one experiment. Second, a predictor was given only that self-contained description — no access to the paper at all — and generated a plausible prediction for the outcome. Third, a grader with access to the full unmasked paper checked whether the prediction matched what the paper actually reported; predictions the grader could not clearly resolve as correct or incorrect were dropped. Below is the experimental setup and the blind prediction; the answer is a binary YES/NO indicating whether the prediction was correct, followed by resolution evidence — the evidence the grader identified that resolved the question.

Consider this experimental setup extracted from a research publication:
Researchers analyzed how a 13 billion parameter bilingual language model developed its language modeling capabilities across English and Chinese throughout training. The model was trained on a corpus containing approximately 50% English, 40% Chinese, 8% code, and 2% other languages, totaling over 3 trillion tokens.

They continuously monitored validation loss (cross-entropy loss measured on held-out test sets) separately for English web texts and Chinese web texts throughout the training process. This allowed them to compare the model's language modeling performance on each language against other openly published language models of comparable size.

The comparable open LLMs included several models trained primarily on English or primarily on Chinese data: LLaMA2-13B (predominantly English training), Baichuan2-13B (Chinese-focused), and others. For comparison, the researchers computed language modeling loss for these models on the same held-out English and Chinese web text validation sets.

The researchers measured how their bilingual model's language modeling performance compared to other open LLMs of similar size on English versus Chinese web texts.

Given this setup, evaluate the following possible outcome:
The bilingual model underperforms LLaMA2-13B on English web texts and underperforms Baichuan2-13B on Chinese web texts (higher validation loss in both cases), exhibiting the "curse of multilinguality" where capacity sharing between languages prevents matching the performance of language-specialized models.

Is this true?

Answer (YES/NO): NO